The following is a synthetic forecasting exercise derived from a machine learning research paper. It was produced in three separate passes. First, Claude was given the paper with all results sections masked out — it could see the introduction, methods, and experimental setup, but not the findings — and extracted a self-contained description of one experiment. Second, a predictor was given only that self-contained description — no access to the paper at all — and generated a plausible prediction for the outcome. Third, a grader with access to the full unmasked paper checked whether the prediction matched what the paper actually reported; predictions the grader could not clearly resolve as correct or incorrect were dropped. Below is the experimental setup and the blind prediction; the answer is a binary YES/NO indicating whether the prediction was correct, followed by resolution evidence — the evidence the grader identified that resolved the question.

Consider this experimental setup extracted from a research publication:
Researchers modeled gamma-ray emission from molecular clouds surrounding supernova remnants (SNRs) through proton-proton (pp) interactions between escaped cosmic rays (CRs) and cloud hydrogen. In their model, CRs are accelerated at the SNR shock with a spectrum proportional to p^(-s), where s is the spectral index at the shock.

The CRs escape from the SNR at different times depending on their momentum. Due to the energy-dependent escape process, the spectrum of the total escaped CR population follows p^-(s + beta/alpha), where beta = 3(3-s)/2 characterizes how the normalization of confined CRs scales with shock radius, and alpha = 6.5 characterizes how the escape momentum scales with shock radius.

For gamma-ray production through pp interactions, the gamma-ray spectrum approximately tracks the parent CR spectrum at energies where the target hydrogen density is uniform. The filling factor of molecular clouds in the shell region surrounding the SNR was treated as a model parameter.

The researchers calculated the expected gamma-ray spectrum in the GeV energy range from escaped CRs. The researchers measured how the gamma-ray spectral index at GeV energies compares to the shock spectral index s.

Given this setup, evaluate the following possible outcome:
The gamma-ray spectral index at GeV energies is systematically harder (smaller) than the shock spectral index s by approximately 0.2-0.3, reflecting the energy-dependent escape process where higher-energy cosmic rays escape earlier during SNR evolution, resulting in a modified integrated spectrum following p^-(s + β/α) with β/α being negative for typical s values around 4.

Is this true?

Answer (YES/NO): NO